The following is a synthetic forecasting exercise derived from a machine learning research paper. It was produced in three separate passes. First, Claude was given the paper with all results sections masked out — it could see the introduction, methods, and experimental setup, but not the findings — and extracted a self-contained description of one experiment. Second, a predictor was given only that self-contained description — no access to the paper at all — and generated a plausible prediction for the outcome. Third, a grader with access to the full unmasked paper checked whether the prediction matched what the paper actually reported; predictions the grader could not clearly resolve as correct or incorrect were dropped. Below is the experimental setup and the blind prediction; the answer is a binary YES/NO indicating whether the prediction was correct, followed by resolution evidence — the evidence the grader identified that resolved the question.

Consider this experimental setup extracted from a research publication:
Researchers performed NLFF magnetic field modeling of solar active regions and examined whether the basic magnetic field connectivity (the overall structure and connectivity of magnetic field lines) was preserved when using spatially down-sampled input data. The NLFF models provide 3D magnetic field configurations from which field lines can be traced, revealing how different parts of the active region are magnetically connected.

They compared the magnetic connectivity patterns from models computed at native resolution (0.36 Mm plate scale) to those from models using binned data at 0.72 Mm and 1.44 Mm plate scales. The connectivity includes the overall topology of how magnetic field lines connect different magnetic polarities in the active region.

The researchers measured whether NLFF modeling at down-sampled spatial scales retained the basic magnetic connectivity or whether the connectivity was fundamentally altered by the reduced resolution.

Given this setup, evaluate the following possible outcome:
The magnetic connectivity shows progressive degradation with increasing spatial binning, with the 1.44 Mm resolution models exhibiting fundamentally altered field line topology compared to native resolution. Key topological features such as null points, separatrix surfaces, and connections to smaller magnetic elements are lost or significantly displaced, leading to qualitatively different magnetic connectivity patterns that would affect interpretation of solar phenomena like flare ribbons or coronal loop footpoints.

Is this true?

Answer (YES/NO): NO